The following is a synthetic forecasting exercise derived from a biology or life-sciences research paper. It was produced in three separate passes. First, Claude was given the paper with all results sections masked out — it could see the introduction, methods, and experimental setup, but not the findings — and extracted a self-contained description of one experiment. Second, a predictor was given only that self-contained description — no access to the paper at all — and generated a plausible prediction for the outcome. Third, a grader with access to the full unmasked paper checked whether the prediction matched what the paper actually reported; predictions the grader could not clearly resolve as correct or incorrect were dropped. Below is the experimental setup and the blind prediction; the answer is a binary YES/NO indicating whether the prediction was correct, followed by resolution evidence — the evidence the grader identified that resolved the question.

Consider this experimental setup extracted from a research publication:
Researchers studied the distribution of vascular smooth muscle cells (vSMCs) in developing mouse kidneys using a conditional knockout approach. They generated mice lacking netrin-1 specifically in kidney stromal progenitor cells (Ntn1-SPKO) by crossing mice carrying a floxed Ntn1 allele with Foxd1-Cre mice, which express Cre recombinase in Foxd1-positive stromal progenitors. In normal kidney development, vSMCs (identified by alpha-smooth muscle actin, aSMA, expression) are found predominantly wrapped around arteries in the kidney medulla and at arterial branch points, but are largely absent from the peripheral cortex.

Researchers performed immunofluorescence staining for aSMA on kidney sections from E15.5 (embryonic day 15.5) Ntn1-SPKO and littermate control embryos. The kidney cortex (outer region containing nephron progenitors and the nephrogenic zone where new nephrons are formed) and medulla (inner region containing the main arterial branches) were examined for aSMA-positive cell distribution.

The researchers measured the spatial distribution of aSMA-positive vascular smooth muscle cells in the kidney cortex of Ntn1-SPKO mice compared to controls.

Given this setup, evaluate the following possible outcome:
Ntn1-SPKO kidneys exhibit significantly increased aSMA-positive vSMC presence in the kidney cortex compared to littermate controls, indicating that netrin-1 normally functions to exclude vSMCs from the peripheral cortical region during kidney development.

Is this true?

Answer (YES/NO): YES